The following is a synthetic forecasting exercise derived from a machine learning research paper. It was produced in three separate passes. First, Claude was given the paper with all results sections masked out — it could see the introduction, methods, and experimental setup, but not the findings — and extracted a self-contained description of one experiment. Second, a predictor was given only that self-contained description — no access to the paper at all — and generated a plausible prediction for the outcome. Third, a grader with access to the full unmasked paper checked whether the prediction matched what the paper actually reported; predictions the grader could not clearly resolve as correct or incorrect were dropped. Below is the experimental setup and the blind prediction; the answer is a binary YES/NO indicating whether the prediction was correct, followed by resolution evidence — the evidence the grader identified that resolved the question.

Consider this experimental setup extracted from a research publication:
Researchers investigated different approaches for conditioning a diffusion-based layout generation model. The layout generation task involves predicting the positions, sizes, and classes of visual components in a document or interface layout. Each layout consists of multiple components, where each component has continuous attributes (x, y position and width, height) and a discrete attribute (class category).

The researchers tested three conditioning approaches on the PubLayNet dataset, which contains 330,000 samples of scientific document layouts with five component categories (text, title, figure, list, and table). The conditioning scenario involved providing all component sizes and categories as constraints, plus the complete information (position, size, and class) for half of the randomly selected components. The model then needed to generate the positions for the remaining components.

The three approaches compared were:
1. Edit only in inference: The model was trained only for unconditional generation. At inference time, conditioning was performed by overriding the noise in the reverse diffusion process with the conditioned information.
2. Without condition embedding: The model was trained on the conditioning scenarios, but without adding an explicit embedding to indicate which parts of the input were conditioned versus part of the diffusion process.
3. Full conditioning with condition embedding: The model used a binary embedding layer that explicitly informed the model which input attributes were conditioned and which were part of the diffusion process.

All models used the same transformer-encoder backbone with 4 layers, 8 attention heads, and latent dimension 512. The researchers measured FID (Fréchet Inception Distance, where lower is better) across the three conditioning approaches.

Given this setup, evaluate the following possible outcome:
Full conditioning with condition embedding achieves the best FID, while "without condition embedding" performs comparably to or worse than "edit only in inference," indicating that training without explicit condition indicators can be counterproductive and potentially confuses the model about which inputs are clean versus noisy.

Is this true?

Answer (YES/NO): NO